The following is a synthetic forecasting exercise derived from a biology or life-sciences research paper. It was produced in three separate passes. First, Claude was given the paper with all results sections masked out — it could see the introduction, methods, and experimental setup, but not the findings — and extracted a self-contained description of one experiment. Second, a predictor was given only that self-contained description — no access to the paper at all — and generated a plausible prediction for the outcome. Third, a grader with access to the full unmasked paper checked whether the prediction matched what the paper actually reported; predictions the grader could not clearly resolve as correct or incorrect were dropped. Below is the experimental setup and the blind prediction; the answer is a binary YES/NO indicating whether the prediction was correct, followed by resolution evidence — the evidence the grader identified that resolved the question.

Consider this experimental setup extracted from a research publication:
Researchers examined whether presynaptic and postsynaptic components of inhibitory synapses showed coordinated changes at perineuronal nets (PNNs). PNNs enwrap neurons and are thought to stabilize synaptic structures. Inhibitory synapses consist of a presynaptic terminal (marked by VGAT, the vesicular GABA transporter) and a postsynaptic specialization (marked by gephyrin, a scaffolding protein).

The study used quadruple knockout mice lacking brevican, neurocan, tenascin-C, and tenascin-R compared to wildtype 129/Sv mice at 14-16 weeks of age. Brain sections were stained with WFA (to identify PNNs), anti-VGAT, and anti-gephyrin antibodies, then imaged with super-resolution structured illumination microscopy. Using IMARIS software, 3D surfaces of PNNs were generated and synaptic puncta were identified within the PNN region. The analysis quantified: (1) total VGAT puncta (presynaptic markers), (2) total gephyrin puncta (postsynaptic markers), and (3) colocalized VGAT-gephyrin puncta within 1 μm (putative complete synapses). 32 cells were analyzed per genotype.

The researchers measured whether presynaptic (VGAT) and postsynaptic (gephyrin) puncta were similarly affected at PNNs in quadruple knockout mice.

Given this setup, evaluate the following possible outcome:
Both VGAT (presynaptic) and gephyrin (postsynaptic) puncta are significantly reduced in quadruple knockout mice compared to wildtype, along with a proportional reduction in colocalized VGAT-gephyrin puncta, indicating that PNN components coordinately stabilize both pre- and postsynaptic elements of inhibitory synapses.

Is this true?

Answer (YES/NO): NO